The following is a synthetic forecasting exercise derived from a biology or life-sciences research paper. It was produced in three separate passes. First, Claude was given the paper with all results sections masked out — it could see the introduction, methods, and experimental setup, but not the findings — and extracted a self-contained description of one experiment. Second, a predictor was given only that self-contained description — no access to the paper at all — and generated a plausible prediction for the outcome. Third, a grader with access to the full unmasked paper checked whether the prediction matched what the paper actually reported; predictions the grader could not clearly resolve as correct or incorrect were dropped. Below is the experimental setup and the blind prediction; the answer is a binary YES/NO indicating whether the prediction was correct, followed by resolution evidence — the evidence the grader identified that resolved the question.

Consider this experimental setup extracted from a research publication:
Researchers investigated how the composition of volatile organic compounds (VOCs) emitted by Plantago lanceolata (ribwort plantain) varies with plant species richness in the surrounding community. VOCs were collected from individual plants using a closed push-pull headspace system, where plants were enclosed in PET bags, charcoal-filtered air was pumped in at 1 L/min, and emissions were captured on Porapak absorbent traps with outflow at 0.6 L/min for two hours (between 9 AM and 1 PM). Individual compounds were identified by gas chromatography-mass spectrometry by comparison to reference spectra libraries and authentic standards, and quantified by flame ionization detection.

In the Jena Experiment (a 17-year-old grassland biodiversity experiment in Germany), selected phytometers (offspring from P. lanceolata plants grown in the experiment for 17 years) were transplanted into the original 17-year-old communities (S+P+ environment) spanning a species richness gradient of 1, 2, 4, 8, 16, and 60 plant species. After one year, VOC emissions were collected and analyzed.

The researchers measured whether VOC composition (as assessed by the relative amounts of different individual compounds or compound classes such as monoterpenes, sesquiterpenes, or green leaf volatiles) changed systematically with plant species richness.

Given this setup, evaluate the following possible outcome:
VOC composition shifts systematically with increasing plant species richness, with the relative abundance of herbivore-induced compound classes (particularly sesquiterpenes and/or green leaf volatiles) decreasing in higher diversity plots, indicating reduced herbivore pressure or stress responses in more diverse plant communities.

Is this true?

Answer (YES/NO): NO